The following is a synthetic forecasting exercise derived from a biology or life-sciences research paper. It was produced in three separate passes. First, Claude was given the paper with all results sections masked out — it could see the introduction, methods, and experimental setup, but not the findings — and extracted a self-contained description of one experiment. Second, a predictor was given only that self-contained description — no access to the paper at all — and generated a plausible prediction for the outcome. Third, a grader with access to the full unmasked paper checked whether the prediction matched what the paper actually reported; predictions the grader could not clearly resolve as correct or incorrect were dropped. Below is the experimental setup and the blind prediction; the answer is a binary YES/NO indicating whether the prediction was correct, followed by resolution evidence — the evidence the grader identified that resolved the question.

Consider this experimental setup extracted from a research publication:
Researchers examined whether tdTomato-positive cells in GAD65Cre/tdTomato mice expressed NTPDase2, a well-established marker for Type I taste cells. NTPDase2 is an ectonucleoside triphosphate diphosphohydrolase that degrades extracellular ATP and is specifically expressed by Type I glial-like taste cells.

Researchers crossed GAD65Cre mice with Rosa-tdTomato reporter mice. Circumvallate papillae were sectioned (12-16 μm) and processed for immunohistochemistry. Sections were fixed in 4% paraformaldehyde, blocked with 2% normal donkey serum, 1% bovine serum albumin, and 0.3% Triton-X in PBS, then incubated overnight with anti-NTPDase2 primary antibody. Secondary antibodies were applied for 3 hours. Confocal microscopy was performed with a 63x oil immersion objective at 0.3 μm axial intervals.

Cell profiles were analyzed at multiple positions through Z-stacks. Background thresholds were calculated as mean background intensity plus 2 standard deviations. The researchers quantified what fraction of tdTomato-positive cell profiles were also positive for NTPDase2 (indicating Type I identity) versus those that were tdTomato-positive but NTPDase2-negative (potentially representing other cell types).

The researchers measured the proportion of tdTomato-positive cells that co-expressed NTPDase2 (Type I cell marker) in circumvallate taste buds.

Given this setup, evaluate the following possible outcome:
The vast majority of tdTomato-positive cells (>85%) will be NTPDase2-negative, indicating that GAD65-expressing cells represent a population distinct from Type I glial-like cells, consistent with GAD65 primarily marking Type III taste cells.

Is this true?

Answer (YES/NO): NO